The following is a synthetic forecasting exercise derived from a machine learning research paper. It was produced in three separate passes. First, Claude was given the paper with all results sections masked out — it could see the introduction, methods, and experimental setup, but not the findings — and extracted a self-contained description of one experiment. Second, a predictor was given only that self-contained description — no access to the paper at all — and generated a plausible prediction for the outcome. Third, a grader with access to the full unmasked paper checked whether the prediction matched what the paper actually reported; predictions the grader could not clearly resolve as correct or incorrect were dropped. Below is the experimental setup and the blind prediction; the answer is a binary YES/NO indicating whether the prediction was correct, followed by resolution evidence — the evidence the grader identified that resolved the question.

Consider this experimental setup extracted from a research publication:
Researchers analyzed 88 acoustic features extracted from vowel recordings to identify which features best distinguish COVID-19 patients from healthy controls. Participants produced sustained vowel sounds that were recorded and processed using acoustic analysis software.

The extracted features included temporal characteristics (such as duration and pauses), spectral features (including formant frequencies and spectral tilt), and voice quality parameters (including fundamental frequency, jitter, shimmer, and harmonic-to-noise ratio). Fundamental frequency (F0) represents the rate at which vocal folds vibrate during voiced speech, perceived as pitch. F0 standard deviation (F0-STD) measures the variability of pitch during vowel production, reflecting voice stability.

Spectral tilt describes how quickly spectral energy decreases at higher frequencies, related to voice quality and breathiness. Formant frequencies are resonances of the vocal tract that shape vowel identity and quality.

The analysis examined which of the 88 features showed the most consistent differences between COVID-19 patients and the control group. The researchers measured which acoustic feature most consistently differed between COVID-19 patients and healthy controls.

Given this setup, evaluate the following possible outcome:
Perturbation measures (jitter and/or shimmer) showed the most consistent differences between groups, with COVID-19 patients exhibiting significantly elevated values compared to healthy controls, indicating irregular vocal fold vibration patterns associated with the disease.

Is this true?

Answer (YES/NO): NO